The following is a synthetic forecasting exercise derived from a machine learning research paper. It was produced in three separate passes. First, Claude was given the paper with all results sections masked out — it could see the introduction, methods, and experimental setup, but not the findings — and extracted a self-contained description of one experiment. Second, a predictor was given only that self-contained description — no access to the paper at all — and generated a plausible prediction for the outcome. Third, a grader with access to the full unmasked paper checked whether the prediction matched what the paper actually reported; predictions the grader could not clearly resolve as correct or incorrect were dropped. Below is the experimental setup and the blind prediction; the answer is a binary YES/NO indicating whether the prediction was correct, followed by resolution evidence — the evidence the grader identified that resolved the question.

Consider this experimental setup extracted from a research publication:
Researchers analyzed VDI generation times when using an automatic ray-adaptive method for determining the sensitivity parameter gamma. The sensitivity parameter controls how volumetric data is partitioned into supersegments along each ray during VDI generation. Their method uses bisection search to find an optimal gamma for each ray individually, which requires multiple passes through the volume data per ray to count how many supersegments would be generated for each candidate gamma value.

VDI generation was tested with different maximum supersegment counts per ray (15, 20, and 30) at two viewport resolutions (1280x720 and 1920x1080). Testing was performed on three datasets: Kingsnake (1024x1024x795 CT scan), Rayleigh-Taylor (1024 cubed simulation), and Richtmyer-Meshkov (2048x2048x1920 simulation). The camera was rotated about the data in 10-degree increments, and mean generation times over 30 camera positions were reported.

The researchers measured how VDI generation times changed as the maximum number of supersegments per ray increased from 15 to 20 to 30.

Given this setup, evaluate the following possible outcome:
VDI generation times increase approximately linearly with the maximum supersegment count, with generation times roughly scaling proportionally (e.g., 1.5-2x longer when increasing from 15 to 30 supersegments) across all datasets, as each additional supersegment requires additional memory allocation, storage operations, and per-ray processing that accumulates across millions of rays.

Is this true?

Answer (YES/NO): NO